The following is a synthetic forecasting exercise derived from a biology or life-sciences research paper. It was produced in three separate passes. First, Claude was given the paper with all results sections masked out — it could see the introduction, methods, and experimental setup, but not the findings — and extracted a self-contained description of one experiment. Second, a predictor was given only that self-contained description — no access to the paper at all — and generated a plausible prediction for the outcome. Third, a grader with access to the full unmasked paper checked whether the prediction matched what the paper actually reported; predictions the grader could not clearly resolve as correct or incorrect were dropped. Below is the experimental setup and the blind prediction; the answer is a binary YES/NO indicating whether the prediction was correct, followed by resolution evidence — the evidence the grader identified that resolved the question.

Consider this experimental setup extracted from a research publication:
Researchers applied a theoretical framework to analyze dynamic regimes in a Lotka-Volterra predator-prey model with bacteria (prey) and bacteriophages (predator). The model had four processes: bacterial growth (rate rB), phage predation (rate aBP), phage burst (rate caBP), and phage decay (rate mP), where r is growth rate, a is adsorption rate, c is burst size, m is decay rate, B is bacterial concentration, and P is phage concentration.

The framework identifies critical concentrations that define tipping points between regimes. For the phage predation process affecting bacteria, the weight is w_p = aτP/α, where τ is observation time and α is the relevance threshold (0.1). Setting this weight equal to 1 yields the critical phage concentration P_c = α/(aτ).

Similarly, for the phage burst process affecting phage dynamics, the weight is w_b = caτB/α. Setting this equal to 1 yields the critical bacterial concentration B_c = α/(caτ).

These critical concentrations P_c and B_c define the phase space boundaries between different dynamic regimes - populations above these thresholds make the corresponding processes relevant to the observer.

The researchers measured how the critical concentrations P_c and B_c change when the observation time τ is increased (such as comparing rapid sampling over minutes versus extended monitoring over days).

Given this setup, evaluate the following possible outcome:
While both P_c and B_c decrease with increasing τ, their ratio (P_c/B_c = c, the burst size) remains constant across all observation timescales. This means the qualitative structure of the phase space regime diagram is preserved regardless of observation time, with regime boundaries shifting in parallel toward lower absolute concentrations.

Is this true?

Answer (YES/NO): YES